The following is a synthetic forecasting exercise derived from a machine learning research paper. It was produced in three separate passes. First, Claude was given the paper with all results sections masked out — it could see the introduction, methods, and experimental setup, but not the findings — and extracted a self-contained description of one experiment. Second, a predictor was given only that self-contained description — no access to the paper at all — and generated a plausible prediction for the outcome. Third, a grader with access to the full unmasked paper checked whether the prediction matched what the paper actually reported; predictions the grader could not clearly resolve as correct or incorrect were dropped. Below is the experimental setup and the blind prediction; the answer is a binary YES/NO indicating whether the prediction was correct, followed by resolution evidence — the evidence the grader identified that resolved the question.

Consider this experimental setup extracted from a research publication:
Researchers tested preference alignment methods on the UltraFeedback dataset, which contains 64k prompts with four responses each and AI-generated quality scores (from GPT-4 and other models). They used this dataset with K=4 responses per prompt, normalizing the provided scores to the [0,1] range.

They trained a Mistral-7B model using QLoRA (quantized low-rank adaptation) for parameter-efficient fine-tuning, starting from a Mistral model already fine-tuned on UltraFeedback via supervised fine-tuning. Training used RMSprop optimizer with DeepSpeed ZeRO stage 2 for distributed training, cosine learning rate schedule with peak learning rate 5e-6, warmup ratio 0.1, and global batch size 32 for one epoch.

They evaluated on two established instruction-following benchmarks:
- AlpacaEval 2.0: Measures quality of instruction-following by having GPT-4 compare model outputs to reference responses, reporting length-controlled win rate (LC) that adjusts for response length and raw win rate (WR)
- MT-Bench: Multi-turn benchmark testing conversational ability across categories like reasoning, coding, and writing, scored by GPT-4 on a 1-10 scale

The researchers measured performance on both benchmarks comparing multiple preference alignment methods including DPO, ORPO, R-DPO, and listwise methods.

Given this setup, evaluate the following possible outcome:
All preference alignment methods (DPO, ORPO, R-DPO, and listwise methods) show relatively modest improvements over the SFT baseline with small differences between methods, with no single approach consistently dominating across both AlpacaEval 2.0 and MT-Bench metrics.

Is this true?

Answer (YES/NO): NO